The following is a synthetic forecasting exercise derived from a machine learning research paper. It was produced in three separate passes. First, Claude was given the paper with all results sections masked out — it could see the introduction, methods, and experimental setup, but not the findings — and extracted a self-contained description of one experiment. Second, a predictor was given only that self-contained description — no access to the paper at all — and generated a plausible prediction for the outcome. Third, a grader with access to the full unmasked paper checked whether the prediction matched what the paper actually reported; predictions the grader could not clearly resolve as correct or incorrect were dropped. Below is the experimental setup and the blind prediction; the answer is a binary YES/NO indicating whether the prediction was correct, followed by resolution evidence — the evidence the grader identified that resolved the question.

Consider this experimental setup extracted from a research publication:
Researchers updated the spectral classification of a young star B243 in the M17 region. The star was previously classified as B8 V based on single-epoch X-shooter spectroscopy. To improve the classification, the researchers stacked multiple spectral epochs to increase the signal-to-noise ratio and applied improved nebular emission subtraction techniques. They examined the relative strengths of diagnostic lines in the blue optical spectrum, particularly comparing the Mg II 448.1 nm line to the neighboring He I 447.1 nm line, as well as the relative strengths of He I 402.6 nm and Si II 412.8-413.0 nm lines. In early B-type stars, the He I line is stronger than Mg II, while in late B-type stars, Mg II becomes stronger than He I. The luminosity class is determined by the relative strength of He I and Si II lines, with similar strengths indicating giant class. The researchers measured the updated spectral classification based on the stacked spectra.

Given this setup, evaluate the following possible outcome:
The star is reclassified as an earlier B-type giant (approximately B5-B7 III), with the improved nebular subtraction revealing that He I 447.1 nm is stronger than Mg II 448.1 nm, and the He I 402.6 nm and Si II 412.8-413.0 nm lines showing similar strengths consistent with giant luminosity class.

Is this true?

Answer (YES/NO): NO